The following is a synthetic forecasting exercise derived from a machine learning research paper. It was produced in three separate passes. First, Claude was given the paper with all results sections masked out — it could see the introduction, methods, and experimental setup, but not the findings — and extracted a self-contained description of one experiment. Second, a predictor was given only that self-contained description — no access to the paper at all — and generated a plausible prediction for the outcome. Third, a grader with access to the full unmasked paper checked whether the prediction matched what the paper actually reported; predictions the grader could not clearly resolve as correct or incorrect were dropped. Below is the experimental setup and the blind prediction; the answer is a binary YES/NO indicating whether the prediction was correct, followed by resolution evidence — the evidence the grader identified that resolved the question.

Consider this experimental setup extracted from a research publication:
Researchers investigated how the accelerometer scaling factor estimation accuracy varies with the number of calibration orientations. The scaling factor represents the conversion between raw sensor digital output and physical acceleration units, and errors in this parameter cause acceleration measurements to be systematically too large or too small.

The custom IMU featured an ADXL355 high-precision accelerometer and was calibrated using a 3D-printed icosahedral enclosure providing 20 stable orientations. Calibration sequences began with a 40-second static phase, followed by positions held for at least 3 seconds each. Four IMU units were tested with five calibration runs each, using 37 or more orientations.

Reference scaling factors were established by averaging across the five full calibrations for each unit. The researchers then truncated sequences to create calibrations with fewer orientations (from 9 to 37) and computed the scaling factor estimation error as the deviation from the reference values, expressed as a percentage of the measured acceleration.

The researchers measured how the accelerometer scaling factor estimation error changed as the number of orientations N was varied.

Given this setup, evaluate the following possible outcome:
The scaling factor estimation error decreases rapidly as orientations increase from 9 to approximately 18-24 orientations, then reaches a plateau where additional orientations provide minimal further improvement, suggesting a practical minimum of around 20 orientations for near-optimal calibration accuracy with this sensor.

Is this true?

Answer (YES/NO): NO